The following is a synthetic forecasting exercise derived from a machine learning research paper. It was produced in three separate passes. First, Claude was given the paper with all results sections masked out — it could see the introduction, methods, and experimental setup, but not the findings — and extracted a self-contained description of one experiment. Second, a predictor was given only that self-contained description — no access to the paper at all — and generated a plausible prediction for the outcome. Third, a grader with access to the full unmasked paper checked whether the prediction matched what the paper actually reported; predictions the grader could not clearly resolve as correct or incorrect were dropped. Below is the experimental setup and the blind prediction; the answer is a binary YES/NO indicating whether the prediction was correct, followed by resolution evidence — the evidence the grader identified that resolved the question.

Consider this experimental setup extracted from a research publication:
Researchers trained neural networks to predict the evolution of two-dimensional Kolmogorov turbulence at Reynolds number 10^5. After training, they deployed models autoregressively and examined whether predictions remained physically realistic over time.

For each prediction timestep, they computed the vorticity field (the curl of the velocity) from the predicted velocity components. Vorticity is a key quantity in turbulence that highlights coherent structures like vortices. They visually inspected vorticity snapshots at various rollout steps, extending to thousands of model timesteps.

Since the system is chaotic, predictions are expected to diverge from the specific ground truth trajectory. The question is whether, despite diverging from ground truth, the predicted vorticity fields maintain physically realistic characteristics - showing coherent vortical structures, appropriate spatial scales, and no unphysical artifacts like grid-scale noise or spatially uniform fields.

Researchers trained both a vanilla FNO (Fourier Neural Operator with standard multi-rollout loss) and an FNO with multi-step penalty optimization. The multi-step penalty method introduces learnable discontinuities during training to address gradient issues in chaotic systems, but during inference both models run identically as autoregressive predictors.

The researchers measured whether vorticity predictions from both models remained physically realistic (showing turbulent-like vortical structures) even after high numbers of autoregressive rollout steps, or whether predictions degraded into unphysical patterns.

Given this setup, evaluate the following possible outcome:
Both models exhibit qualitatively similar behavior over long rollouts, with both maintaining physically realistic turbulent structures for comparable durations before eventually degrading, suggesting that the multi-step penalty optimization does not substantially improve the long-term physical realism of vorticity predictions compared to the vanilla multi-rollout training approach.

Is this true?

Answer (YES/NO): NO